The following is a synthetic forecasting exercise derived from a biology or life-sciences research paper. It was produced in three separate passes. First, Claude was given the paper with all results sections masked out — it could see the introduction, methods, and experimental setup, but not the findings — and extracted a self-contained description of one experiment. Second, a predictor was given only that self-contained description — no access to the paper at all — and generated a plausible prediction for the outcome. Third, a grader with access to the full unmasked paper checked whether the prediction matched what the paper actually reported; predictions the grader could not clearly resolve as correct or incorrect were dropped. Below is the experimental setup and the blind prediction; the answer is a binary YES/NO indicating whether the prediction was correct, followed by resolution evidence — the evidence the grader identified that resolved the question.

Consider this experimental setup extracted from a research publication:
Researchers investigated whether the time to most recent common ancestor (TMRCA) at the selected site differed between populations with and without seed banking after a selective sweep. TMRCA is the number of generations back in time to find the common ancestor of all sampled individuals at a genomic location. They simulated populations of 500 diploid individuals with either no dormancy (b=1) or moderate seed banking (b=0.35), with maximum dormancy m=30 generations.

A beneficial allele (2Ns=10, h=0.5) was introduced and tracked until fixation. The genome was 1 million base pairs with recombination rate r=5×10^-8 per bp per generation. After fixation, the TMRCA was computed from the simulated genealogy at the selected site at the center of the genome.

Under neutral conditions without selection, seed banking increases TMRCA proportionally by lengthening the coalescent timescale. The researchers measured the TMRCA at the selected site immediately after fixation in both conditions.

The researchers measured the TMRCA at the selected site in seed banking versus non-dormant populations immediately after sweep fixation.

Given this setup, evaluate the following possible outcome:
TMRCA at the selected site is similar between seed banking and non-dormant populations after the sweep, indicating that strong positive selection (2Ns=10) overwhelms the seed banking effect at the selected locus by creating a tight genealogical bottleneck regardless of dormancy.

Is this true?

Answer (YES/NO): NO